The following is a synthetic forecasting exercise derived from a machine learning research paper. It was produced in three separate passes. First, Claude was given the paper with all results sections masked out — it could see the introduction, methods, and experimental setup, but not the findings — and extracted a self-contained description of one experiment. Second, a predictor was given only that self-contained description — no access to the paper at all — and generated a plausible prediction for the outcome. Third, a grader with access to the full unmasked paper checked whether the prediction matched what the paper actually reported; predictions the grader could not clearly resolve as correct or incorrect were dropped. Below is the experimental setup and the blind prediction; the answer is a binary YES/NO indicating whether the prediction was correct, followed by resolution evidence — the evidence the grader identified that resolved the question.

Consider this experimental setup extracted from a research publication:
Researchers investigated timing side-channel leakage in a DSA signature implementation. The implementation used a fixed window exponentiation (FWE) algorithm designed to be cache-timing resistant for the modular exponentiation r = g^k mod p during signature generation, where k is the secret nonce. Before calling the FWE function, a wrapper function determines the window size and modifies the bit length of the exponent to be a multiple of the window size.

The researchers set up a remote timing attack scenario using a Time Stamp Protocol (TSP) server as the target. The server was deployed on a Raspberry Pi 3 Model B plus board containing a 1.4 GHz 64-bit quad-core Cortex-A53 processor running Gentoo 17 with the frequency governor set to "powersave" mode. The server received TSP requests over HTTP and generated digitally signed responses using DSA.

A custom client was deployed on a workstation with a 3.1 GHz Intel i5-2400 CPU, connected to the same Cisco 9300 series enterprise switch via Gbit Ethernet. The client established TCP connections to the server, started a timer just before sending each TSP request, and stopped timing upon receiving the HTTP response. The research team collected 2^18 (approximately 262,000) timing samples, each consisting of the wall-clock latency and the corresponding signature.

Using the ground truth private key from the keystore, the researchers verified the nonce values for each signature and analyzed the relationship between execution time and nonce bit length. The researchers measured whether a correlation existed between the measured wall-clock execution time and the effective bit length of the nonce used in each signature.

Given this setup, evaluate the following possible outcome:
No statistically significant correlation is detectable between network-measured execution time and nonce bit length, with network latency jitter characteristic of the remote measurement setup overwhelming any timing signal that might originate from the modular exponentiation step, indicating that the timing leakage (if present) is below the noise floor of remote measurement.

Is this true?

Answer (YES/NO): NO